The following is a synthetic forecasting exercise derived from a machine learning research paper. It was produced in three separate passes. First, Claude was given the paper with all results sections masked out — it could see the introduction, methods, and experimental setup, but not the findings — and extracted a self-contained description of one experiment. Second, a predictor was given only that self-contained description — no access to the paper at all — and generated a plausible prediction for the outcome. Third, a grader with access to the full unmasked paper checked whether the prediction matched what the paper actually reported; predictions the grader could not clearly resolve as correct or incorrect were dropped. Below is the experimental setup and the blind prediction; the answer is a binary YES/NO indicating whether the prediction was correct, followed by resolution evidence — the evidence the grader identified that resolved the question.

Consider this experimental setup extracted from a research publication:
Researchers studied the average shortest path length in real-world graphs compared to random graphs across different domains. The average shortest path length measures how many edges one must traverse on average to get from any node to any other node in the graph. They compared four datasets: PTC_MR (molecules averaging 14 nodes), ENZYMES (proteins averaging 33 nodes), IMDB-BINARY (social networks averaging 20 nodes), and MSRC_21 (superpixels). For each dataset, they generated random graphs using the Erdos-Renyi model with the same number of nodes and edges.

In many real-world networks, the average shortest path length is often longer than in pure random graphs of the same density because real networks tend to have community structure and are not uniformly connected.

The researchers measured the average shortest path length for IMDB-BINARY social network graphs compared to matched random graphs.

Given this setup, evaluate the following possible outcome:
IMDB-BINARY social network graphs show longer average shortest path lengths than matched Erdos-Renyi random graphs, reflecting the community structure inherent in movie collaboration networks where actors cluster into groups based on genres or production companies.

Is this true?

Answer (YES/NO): NO